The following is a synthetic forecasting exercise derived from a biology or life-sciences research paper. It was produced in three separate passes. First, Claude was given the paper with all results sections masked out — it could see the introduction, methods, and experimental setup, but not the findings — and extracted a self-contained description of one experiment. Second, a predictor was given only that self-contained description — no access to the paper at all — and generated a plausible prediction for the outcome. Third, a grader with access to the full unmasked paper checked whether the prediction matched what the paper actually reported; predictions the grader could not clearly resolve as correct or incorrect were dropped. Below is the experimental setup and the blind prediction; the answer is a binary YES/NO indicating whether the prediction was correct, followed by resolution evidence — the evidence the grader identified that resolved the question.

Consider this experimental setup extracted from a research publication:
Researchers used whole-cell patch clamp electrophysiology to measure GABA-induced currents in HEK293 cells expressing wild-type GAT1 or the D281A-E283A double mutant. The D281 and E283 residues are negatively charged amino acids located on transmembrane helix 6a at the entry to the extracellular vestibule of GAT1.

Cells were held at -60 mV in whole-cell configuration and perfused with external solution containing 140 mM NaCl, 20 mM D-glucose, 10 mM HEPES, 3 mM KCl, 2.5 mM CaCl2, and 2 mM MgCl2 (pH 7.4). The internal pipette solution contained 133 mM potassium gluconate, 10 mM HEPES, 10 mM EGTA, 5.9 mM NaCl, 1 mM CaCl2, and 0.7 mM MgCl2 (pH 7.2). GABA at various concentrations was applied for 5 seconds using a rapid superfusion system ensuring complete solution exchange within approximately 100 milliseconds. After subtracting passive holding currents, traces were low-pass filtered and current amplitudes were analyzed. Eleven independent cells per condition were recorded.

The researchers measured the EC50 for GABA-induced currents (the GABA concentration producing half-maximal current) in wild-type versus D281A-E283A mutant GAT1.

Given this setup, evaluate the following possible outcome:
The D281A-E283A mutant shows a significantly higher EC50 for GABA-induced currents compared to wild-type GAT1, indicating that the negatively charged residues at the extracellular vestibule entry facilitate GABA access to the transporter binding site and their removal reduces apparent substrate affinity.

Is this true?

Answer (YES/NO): NO